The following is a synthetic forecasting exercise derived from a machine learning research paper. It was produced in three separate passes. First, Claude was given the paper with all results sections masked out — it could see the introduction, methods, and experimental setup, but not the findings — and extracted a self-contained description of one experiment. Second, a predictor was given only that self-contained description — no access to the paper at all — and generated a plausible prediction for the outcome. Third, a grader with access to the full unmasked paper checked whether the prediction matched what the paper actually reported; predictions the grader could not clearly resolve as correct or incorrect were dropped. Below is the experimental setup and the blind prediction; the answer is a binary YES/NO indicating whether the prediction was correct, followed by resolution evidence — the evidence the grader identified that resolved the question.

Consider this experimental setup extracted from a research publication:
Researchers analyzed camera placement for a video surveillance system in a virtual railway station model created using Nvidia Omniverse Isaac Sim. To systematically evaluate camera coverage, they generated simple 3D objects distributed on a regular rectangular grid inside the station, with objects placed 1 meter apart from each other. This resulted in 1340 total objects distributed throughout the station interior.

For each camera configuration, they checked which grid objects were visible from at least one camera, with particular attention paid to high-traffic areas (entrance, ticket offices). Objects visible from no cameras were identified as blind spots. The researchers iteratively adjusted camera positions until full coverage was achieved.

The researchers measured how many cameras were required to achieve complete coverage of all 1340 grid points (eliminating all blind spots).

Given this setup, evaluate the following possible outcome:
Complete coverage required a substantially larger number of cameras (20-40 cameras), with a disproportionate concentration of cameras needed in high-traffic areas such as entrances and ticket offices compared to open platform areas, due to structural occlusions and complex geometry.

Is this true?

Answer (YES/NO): NO